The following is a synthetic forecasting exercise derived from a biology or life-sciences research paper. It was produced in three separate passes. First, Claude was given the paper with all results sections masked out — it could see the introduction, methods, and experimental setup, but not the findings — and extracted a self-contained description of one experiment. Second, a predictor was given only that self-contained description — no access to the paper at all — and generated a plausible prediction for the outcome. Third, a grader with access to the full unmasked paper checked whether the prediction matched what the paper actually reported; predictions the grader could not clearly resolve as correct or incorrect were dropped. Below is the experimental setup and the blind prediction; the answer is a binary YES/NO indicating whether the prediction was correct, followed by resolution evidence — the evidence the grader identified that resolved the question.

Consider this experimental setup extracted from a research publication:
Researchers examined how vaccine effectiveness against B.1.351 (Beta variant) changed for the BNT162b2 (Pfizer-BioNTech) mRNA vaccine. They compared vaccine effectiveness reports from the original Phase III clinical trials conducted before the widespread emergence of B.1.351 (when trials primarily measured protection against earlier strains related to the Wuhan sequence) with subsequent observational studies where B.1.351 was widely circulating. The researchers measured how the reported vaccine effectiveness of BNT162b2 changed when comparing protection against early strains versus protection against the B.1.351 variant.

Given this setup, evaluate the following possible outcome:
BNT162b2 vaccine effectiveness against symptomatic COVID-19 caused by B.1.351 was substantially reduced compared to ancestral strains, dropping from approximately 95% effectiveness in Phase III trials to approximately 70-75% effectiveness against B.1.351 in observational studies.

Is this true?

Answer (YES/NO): YES